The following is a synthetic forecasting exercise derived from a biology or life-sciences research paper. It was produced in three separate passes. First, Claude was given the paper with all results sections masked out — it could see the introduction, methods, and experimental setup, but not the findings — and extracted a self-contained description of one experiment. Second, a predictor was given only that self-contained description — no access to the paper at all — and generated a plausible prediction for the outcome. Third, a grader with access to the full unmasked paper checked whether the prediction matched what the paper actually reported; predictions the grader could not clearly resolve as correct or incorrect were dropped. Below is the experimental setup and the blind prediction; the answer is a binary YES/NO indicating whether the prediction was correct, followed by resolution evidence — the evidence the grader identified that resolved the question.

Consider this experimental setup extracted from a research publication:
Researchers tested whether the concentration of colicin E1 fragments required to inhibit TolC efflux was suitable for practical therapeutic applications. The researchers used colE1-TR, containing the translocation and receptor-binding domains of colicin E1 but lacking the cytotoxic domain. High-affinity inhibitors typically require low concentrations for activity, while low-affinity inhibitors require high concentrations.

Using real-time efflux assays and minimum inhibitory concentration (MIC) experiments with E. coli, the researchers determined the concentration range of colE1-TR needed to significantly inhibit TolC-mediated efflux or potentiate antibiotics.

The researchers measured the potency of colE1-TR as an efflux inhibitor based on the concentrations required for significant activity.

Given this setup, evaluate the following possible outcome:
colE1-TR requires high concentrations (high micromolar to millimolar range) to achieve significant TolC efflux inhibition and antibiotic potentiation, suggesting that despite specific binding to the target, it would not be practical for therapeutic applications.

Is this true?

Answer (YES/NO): YES